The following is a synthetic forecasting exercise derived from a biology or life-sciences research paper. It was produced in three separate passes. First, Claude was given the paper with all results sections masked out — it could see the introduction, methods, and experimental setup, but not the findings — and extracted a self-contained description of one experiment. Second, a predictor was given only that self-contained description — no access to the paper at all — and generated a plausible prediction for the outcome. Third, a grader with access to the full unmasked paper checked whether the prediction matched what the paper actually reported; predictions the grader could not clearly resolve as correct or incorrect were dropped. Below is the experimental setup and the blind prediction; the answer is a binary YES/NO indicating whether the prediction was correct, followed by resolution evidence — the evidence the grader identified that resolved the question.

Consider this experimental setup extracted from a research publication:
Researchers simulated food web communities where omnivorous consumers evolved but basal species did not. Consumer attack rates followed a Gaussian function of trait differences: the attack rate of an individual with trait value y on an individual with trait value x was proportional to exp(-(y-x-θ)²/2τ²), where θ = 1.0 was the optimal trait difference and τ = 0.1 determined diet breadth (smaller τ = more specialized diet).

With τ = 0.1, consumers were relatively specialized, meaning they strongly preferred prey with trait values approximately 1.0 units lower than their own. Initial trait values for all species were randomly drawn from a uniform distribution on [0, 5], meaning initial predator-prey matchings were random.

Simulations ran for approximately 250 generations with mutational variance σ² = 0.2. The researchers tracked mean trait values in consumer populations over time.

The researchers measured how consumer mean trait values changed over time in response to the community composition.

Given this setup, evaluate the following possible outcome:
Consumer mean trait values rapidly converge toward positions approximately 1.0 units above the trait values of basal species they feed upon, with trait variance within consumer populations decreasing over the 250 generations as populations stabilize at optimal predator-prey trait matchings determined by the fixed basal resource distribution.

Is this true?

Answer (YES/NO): NO